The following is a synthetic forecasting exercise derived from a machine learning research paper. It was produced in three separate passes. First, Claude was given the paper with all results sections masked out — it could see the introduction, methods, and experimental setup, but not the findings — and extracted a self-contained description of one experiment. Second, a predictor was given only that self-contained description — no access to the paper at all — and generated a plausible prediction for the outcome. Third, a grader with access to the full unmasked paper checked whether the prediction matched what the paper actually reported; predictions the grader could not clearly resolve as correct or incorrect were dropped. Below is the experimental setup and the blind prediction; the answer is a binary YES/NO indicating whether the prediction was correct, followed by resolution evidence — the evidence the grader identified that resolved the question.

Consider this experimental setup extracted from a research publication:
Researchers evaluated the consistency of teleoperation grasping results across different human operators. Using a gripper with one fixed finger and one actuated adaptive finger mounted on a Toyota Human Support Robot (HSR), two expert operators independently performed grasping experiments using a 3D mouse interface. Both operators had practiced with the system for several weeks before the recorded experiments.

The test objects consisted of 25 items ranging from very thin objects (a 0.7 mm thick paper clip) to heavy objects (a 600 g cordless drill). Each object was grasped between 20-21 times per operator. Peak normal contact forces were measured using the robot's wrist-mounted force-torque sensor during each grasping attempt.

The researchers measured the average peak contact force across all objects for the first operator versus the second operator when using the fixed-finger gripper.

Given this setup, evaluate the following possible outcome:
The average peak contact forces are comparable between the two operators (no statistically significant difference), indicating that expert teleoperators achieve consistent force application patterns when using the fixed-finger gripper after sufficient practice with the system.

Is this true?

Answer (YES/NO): YES